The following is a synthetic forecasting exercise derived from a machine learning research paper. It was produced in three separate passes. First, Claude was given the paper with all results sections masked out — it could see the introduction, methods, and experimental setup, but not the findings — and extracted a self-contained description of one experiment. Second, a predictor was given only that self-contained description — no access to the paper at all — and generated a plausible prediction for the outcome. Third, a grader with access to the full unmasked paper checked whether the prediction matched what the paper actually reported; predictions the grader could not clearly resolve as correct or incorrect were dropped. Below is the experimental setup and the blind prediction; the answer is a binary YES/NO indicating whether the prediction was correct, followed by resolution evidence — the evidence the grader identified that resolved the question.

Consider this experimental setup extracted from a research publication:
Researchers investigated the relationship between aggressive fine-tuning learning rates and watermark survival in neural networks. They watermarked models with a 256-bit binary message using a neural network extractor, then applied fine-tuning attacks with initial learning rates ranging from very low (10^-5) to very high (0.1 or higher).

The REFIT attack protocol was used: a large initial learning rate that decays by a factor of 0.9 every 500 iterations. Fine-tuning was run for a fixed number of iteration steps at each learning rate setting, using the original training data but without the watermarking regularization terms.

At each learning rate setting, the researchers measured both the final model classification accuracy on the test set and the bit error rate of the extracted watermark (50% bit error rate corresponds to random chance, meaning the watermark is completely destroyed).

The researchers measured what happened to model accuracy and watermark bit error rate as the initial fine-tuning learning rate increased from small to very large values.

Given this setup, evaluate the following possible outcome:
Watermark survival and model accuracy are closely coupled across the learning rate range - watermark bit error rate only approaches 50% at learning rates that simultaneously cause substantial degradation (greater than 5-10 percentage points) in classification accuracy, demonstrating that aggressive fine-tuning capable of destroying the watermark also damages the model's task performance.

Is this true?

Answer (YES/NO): YES